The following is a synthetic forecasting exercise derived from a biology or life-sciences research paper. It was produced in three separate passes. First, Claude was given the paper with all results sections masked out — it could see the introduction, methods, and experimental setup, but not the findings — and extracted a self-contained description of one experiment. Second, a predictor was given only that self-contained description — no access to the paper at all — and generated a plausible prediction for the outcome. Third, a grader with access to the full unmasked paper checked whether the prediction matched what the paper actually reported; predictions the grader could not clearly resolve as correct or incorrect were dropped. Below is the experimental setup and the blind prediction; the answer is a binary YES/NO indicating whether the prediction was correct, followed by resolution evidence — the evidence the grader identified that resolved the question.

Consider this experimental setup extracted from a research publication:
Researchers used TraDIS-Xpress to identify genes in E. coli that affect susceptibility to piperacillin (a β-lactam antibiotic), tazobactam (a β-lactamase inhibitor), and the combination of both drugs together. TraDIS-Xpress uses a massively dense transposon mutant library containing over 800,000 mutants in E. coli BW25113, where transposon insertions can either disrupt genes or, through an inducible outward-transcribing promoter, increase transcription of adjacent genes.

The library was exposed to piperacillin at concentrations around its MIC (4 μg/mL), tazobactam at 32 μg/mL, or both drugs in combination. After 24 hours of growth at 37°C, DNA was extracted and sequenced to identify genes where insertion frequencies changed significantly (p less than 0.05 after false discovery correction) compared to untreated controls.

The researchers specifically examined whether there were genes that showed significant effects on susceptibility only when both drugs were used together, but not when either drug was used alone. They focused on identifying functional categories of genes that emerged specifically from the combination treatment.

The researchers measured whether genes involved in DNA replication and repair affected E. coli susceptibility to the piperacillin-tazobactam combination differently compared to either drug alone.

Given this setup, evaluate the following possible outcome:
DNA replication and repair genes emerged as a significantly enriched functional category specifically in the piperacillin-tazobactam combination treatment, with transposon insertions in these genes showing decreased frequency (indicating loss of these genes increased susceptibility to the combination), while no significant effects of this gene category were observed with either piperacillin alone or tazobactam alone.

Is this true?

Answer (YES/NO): NO